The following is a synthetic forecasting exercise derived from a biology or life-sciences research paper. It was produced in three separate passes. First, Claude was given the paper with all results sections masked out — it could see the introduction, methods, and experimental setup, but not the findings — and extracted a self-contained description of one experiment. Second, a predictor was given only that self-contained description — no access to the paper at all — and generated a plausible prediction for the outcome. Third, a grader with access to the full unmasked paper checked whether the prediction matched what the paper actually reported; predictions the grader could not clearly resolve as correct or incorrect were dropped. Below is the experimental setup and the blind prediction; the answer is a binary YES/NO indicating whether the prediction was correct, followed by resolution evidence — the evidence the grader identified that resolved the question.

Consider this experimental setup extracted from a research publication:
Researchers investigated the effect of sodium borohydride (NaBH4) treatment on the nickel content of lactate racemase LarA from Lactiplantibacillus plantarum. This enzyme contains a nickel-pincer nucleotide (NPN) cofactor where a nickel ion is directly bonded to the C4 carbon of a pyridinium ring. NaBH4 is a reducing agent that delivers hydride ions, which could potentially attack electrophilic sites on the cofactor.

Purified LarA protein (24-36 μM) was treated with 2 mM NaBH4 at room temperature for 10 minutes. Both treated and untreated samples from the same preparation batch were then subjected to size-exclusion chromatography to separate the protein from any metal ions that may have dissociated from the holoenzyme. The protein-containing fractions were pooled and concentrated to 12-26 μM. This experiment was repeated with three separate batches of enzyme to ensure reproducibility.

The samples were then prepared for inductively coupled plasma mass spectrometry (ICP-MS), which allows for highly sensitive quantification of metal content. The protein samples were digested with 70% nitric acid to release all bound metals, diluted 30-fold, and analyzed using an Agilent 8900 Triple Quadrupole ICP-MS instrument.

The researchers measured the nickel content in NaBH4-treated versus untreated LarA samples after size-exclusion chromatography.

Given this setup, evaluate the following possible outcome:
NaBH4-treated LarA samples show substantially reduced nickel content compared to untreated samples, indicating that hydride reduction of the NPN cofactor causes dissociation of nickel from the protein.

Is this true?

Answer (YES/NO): YES